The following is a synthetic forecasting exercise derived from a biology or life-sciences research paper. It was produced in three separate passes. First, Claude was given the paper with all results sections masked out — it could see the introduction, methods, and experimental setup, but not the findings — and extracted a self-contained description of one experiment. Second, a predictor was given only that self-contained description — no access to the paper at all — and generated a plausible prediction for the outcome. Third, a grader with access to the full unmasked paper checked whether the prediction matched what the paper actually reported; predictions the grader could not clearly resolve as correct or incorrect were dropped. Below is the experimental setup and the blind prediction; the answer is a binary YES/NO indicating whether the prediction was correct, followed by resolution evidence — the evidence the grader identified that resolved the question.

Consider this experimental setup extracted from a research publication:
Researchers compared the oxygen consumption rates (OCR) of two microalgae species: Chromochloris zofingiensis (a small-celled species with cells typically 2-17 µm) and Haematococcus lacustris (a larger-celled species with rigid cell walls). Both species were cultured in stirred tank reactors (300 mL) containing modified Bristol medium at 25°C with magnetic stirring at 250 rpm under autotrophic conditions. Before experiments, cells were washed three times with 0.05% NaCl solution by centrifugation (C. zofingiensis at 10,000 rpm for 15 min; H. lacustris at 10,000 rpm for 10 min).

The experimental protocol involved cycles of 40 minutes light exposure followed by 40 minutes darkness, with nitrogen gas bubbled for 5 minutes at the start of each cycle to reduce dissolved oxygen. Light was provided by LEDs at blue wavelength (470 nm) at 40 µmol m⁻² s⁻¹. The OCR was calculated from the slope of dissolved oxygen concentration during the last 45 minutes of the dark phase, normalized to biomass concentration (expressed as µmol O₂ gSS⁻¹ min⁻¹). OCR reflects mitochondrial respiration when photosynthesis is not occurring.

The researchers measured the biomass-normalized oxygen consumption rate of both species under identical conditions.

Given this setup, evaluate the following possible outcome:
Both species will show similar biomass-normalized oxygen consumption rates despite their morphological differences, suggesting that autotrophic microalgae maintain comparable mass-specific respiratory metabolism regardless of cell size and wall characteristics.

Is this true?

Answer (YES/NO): NO